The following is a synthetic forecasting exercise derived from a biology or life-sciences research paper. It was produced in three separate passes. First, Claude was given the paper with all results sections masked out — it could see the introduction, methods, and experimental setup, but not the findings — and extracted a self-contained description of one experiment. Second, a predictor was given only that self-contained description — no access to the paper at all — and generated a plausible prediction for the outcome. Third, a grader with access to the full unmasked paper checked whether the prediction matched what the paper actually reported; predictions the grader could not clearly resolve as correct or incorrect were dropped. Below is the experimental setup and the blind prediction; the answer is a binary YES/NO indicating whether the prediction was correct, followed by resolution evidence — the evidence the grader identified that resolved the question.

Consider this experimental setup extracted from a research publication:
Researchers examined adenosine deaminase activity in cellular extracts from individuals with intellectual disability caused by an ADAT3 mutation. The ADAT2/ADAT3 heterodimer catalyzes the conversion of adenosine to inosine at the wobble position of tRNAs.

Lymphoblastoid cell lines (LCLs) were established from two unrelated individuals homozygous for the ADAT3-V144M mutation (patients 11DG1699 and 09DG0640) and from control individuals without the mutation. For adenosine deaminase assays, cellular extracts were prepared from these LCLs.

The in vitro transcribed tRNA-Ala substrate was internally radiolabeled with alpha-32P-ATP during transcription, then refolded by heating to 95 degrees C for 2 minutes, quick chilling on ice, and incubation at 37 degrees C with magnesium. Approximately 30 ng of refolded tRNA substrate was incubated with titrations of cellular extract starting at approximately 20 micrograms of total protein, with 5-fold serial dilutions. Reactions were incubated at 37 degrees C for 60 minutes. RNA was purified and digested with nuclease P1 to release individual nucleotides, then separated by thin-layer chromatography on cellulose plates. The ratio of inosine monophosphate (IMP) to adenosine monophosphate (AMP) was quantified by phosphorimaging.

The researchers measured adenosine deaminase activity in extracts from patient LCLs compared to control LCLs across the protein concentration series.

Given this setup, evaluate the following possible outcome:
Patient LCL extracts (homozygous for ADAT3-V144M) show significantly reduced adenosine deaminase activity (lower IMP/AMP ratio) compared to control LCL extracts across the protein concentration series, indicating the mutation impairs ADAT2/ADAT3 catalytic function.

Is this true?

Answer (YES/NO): YES